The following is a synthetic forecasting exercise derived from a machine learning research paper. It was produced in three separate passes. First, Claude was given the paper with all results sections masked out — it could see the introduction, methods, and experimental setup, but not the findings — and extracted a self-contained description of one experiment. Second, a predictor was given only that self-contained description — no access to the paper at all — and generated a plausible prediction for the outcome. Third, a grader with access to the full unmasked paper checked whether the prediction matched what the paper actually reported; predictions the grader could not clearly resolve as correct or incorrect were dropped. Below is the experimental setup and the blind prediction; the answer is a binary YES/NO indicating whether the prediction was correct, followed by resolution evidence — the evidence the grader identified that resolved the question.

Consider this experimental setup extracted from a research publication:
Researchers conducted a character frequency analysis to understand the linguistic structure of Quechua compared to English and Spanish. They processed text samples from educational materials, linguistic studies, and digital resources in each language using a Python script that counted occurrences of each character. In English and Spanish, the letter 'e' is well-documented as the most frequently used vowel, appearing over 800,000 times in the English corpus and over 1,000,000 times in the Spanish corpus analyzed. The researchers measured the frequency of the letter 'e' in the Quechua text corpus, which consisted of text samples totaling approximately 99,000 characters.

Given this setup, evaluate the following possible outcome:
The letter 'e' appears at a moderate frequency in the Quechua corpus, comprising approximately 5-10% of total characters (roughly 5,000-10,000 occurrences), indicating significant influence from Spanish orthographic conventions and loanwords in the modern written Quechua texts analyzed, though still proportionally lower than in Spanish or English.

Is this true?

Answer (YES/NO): NO